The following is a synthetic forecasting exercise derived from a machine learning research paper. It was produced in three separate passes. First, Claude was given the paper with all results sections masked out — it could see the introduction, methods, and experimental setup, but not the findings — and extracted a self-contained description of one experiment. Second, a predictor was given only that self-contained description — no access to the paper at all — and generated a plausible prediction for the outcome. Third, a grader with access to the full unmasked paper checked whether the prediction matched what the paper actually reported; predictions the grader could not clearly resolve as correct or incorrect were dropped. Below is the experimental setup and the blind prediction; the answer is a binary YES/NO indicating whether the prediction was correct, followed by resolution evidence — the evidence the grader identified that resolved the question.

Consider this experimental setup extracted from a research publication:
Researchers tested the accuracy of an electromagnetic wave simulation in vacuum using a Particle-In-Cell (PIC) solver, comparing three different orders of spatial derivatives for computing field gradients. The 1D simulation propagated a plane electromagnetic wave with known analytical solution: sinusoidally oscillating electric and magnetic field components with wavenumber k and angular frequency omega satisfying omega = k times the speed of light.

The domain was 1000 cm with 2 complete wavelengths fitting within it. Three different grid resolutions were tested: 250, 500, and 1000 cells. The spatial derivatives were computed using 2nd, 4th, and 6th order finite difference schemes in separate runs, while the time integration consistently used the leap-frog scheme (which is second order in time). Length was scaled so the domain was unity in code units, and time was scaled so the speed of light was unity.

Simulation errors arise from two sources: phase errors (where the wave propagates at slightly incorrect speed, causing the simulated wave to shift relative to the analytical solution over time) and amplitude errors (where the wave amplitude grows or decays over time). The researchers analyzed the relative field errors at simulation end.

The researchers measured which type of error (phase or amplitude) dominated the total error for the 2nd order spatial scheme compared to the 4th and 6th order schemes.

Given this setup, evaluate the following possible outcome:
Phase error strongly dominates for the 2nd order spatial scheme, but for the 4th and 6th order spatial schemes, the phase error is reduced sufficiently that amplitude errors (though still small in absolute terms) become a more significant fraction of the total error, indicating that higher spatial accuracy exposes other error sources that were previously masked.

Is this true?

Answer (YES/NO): NO